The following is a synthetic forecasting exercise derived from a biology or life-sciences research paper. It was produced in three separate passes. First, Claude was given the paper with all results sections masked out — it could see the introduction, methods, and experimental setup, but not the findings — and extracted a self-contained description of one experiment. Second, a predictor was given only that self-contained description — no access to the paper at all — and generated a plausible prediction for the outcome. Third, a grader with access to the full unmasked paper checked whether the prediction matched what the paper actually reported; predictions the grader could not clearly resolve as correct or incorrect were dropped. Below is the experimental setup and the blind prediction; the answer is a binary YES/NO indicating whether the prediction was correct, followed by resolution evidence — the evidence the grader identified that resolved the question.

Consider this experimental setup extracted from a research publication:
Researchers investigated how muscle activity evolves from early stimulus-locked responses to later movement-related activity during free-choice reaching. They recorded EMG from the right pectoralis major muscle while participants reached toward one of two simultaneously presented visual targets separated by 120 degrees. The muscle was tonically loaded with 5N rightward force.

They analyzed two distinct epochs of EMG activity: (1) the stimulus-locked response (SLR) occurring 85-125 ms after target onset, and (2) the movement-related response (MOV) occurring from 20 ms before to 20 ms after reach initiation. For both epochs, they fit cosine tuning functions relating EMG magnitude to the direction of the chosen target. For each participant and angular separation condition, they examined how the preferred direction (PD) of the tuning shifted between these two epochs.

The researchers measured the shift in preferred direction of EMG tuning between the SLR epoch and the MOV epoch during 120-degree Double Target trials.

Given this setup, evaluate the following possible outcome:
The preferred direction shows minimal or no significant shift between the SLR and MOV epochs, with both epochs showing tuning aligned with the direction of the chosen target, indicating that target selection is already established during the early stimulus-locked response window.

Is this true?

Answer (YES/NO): NO